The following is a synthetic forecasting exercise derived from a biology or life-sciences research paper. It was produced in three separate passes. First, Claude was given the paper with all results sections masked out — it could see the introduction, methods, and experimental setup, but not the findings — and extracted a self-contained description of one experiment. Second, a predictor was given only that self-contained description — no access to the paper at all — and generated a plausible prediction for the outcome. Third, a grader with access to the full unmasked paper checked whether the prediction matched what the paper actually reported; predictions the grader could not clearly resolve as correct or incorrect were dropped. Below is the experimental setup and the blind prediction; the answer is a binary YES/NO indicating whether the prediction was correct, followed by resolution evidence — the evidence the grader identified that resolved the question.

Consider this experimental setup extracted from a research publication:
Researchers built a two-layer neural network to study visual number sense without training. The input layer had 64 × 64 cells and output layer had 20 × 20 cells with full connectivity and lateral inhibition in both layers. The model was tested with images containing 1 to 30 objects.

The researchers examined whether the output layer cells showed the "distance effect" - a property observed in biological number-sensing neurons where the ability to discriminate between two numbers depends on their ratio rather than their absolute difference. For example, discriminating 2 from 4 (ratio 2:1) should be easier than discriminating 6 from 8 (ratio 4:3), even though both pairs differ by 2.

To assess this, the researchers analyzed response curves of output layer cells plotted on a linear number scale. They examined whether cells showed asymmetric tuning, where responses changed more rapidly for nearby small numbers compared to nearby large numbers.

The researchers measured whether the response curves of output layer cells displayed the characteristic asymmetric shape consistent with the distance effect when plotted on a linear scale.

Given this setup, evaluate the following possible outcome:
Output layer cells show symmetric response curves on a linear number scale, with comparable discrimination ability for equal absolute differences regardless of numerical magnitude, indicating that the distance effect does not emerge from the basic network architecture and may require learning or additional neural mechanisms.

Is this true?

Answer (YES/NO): NO